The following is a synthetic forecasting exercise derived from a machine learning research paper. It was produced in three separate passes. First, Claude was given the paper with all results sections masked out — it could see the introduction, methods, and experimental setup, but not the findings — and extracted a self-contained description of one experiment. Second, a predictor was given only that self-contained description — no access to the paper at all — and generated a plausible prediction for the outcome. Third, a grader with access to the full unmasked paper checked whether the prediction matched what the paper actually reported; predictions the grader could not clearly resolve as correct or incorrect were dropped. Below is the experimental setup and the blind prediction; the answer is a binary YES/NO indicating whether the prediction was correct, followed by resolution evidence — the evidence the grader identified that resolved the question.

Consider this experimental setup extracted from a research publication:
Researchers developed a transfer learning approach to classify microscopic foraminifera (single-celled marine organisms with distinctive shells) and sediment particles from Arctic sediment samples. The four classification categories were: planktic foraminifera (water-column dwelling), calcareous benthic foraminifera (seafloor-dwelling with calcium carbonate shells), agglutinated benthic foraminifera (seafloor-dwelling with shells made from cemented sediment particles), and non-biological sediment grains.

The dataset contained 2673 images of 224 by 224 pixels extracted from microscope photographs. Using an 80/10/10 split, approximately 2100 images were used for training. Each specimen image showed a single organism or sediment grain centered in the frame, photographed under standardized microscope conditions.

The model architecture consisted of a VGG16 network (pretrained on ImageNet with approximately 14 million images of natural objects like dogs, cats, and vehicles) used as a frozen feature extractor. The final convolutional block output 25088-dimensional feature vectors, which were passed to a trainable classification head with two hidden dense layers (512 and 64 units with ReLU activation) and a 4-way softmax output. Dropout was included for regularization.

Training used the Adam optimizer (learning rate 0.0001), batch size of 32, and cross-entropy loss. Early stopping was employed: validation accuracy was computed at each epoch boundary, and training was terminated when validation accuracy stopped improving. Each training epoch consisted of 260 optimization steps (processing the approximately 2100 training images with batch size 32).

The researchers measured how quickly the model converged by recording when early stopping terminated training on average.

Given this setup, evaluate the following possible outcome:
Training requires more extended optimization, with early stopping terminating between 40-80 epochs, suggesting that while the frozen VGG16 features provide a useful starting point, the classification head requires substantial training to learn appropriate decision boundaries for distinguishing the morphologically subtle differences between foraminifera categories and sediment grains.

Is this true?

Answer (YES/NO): NO